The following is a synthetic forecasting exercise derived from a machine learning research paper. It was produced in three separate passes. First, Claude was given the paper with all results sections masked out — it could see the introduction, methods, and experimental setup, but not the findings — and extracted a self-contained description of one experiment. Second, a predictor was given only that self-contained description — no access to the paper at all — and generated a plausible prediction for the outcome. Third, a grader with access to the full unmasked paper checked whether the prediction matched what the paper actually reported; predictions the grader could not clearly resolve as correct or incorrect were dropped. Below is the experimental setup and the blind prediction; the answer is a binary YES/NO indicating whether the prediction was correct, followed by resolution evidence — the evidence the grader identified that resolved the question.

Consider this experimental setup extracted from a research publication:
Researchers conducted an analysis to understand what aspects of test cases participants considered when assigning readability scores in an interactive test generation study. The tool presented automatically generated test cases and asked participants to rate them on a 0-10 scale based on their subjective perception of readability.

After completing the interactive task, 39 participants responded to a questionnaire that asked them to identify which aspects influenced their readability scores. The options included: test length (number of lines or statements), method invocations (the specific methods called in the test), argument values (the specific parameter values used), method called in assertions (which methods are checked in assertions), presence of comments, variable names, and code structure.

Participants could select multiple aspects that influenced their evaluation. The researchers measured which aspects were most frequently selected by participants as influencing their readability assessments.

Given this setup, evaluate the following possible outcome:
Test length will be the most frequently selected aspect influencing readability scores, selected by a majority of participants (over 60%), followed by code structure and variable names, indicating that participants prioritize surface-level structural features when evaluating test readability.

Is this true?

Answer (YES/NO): NO